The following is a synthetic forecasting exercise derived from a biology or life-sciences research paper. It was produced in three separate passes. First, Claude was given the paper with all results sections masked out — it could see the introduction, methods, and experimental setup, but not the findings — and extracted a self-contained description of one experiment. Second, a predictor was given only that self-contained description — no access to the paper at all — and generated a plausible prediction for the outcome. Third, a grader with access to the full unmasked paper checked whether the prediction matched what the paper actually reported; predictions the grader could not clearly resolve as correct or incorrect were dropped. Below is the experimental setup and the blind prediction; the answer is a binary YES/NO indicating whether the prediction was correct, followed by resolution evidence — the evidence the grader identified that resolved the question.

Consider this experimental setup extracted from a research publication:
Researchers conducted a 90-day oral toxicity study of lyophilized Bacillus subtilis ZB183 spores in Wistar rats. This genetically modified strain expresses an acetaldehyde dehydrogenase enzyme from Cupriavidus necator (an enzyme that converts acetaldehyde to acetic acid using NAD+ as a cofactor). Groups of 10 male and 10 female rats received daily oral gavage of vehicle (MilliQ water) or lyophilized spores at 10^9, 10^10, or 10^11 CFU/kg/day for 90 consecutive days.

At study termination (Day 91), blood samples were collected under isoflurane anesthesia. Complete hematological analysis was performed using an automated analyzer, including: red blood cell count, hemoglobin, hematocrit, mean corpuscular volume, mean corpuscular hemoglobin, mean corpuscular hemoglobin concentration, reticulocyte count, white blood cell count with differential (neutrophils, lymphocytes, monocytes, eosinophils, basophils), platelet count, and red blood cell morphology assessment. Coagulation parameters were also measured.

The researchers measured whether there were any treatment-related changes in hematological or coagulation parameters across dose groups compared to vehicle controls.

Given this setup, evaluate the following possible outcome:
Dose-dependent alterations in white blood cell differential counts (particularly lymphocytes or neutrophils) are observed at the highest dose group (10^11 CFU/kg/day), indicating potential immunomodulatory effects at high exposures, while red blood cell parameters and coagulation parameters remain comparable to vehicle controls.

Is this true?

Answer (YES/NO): NO